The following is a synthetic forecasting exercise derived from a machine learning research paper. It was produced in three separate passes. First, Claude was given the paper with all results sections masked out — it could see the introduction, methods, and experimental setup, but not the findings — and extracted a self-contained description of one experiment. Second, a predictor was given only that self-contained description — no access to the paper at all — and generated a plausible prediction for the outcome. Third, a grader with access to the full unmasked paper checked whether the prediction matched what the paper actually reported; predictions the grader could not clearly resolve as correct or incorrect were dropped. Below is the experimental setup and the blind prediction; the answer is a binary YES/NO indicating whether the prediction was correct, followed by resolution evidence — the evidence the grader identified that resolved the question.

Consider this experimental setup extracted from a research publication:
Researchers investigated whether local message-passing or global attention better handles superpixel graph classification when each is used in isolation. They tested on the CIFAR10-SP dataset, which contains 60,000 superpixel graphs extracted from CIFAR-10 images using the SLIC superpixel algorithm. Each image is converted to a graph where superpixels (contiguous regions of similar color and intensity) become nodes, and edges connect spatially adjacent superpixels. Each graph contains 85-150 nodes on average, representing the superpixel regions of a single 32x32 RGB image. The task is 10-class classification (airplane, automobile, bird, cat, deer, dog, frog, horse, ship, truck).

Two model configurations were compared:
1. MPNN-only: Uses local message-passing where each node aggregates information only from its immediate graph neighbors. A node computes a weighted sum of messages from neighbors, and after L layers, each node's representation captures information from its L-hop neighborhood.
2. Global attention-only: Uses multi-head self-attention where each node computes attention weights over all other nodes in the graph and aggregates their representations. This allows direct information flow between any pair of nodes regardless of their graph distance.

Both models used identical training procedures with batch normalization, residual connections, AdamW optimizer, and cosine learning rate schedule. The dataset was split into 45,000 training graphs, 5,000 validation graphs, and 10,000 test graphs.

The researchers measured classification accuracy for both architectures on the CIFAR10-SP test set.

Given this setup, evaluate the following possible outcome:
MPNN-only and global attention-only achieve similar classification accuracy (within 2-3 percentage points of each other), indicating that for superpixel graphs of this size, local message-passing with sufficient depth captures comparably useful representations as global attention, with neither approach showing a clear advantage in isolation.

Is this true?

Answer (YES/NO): NO